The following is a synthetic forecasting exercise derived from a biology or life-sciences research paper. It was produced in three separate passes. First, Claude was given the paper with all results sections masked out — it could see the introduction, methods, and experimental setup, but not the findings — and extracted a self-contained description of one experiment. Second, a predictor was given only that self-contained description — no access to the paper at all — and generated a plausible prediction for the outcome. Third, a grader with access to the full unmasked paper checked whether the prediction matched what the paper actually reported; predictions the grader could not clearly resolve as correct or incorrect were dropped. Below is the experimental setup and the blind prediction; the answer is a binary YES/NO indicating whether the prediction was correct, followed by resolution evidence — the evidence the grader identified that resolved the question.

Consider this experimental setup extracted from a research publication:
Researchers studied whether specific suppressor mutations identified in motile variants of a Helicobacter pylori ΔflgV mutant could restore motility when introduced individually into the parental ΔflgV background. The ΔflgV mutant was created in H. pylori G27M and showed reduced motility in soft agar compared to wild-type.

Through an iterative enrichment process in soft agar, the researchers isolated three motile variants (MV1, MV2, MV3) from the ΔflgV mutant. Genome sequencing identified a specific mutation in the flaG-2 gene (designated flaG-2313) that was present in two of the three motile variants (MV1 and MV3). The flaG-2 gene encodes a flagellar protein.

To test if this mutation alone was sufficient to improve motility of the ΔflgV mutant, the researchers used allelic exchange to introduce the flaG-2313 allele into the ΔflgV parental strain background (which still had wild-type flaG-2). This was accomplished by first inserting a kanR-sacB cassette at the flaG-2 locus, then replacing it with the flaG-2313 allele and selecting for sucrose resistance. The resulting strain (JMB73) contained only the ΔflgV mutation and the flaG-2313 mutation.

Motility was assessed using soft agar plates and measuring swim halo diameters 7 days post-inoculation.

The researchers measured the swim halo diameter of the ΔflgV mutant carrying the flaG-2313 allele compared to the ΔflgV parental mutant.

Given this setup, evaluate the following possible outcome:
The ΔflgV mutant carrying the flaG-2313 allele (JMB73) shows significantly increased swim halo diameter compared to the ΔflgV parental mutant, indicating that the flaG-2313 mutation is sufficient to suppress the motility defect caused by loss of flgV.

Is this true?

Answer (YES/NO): NO